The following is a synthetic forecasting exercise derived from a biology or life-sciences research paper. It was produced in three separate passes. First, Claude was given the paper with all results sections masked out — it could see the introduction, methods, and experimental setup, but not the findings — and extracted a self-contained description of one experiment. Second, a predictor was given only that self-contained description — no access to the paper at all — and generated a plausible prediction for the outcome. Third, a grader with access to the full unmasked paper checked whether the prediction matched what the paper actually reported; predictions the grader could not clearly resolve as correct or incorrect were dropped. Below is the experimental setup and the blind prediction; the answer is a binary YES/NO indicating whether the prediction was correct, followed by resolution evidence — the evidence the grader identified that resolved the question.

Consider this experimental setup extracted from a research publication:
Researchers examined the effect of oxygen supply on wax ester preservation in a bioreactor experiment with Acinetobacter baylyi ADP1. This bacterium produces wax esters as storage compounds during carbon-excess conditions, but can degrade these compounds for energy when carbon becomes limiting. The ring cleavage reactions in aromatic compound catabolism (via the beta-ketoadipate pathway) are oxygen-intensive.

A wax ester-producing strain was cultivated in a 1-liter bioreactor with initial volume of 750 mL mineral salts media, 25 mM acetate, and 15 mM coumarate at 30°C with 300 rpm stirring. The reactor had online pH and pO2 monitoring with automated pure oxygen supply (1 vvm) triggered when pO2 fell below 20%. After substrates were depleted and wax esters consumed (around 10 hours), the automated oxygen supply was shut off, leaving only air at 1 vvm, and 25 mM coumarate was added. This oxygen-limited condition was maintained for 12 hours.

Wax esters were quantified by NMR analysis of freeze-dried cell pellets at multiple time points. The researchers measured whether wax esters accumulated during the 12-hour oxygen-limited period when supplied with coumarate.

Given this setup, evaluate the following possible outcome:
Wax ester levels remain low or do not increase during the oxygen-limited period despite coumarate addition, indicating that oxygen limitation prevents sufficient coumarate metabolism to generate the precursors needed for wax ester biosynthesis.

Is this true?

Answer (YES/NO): NO